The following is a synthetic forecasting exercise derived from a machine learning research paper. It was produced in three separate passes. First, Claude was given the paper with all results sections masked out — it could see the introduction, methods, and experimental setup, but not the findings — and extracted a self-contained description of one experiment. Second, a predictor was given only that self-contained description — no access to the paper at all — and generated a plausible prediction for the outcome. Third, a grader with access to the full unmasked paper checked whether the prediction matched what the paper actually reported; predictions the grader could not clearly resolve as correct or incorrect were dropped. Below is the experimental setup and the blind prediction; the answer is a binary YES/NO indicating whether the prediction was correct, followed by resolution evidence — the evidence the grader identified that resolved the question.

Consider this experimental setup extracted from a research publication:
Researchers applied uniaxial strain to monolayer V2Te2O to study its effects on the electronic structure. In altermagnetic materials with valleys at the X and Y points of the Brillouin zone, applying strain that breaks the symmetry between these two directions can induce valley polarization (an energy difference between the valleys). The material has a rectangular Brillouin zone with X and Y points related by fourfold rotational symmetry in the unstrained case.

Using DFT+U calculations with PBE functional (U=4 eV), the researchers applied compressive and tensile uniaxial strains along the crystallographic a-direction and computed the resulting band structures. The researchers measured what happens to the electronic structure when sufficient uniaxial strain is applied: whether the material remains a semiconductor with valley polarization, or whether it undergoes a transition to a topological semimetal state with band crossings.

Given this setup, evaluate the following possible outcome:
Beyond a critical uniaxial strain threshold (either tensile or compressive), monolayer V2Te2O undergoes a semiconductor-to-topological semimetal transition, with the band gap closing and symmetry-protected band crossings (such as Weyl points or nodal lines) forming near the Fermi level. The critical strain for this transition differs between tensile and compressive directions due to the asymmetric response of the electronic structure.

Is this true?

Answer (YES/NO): NO